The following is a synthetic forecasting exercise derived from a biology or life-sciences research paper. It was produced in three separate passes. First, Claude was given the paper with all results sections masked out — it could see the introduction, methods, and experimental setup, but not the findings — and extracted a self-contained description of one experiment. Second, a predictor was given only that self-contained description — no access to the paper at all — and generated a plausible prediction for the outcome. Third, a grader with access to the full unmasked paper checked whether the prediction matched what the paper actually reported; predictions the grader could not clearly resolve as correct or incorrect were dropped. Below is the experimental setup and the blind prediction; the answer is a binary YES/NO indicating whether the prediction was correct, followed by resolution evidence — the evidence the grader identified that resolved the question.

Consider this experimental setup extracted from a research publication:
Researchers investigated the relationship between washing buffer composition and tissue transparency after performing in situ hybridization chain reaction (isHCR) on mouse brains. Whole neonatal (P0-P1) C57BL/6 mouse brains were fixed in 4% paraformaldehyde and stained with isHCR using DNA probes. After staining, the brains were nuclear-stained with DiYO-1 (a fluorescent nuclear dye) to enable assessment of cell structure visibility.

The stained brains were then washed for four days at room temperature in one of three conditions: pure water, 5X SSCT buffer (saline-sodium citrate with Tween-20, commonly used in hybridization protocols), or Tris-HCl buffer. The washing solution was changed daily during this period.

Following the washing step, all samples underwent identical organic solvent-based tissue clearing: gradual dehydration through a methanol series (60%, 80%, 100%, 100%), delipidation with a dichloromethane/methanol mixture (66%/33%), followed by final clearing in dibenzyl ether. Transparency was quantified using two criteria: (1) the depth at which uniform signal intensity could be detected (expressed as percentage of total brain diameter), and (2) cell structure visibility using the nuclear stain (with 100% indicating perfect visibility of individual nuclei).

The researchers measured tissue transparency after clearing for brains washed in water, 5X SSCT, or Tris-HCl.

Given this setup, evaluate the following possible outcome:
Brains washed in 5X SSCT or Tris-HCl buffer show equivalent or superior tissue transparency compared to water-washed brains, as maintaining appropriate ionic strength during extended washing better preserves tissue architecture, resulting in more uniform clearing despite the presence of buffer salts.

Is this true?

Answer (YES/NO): NO